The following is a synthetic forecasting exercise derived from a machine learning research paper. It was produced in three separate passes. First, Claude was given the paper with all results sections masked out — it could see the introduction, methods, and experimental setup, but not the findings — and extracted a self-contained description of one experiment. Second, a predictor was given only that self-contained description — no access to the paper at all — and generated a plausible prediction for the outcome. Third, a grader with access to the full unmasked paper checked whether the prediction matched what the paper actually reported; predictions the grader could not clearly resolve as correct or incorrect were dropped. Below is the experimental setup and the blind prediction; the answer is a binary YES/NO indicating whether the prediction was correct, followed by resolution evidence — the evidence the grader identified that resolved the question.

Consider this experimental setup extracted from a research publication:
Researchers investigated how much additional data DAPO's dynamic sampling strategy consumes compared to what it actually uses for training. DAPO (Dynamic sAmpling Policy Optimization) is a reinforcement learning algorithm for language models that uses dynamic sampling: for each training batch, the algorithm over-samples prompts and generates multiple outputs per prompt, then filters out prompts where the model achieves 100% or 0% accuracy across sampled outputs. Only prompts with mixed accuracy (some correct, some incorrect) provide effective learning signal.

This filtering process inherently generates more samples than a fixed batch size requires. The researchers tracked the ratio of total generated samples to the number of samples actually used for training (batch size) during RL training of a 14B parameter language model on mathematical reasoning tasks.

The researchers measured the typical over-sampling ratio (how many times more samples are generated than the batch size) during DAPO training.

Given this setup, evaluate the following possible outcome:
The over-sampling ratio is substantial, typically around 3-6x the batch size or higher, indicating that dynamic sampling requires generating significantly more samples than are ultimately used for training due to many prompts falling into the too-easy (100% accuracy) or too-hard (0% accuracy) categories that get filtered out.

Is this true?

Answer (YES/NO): YES